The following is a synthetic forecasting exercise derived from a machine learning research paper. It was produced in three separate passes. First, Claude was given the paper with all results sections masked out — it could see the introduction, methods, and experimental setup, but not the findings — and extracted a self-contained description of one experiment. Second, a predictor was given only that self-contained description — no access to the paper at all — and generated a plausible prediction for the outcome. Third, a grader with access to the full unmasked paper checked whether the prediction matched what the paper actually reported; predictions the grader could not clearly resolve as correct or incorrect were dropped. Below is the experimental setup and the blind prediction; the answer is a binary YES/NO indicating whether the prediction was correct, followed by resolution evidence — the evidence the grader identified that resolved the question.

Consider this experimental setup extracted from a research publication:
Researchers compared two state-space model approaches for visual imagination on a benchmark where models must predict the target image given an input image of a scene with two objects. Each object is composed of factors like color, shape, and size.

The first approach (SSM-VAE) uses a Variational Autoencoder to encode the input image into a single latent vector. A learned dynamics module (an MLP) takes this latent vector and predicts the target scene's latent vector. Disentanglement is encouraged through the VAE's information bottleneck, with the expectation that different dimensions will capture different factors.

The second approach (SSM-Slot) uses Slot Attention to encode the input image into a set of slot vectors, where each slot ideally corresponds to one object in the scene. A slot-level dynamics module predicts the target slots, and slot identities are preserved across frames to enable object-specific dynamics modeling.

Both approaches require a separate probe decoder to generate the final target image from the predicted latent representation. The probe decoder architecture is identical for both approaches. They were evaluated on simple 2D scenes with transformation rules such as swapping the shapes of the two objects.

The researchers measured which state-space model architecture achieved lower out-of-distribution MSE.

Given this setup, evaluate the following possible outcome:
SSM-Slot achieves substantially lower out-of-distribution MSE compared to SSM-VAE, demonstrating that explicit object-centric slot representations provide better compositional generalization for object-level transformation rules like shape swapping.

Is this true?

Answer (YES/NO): YES